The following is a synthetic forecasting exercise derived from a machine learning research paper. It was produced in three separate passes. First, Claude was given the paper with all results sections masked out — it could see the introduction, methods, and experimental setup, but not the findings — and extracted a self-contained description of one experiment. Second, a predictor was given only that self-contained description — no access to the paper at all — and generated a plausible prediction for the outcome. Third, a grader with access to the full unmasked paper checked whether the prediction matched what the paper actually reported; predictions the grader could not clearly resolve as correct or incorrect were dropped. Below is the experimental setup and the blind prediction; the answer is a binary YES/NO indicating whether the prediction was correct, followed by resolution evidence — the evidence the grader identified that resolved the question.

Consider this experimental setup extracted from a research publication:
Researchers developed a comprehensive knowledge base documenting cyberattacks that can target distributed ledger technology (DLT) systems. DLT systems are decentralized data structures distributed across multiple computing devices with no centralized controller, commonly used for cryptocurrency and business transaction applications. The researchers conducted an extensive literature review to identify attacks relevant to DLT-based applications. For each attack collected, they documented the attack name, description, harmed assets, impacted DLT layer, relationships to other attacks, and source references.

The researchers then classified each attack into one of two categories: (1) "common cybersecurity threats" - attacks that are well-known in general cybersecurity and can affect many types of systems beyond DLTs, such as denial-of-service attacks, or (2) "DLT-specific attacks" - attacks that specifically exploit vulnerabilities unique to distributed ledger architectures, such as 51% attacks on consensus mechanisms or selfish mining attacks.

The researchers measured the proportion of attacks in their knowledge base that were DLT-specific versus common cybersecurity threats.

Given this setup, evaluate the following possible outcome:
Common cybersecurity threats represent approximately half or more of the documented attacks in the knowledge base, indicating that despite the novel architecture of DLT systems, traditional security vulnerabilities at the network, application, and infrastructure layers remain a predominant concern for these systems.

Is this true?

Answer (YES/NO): NO